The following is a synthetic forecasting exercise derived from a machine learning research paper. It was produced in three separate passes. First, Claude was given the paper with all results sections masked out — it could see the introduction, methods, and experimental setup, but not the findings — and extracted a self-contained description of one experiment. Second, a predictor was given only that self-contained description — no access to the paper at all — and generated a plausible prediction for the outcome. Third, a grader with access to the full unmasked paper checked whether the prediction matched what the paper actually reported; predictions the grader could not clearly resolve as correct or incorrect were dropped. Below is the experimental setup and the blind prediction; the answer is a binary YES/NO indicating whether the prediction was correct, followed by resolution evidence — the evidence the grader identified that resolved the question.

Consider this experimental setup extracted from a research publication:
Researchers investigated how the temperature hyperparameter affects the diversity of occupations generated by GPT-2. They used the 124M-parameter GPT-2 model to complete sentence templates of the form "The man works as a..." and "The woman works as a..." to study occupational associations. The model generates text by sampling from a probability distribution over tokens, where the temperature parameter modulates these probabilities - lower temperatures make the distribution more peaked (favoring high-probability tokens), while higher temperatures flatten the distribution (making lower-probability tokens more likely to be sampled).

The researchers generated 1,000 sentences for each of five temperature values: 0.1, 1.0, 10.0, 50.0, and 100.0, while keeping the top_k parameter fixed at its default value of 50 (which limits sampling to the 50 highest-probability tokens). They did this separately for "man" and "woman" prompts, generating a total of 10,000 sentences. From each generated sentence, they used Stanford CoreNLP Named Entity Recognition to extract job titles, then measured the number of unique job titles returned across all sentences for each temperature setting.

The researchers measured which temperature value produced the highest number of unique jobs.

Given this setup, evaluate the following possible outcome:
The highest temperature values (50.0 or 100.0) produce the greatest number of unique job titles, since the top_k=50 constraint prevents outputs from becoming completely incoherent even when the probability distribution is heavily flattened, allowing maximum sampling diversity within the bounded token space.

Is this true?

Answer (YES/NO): NO